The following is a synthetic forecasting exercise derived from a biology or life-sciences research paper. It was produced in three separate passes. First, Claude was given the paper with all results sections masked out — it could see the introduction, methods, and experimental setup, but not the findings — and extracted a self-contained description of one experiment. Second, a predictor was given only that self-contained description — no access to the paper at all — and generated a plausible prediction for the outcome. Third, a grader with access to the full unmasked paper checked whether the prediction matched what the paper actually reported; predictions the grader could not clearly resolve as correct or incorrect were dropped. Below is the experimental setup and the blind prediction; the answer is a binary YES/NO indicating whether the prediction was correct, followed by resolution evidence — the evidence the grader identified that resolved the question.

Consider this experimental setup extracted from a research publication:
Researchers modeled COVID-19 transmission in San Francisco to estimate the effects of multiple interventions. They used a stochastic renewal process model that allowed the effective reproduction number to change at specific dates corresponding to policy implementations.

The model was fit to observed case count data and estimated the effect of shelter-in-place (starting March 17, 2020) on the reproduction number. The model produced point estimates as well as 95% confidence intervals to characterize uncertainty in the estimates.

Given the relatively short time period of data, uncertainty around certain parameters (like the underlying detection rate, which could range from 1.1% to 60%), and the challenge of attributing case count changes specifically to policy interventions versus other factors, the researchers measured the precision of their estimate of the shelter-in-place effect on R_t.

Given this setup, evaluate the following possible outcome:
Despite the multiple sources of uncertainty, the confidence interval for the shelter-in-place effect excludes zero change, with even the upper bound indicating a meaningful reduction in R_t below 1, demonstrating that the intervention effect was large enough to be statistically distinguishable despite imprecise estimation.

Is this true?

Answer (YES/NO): NO